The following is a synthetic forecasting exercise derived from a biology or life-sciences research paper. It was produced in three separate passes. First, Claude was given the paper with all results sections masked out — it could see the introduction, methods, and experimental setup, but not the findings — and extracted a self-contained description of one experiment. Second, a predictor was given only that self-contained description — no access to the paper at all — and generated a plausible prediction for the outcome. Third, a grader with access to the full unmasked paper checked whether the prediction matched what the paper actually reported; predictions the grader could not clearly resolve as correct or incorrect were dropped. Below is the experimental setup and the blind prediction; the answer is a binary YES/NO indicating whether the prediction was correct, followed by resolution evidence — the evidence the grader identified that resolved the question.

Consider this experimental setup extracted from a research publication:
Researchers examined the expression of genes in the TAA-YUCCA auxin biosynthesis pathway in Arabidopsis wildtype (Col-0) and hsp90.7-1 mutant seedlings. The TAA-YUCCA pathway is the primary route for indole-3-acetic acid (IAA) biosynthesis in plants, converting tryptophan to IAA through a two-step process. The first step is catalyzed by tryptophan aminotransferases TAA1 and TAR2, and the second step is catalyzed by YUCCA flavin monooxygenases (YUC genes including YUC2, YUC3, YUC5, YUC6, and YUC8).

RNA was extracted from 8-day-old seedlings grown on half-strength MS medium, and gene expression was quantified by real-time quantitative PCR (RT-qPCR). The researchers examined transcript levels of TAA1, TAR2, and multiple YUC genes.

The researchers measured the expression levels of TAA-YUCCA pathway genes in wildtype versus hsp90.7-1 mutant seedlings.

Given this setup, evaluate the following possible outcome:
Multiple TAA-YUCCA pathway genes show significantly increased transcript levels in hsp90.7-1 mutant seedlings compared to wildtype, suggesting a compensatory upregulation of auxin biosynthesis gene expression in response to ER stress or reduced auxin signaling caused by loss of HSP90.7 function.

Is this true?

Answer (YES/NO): NO